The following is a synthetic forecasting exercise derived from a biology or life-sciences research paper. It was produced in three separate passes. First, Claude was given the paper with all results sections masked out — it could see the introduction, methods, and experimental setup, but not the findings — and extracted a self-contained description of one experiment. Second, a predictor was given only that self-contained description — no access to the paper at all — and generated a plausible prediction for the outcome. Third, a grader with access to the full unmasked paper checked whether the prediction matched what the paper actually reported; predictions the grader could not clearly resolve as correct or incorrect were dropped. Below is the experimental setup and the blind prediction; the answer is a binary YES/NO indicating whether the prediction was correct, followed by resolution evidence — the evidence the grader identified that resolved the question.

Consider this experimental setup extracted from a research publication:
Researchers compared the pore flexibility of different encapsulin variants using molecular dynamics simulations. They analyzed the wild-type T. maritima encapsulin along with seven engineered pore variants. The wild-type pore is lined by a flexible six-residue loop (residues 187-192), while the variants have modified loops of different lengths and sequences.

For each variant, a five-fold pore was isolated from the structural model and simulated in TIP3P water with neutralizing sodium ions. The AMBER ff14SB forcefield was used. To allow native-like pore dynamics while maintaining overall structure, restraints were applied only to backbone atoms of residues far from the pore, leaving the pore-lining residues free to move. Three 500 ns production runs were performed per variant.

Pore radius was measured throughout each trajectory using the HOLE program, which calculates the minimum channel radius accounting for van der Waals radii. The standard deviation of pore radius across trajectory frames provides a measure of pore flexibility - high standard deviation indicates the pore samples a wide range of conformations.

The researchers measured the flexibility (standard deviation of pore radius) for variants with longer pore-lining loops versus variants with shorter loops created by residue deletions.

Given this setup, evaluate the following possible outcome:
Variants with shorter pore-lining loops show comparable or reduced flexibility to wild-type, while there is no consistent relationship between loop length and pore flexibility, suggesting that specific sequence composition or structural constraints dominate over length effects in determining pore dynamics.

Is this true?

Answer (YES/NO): NO